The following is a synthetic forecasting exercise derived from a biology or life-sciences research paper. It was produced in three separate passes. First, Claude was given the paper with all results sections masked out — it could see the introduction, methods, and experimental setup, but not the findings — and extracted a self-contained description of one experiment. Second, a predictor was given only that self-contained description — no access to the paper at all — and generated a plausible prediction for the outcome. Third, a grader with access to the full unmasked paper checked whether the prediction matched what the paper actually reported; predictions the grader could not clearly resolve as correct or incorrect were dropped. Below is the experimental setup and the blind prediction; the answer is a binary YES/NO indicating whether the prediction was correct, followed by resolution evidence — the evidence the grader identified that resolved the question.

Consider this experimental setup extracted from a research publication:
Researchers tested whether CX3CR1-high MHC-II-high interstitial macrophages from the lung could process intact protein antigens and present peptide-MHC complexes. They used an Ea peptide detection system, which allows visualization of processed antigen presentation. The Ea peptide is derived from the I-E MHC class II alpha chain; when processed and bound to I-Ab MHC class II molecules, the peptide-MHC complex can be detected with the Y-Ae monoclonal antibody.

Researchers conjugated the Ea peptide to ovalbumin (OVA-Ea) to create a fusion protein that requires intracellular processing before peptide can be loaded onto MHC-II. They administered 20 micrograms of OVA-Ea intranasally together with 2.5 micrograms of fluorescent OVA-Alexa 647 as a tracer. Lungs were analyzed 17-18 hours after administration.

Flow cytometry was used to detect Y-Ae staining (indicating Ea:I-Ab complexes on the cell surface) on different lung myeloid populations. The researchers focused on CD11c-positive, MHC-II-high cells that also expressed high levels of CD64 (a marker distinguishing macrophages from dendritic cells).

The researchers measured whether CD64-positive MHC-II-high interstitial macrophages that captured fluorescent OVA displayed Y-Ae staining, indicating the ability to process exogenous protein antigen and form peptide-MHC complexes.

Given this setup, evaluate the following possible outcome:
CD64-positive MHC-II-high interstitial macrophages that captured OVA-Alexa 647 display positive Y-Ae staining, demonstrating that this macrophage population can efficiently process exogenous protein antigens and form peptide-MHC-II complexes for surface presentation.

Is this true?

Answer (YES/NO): YES